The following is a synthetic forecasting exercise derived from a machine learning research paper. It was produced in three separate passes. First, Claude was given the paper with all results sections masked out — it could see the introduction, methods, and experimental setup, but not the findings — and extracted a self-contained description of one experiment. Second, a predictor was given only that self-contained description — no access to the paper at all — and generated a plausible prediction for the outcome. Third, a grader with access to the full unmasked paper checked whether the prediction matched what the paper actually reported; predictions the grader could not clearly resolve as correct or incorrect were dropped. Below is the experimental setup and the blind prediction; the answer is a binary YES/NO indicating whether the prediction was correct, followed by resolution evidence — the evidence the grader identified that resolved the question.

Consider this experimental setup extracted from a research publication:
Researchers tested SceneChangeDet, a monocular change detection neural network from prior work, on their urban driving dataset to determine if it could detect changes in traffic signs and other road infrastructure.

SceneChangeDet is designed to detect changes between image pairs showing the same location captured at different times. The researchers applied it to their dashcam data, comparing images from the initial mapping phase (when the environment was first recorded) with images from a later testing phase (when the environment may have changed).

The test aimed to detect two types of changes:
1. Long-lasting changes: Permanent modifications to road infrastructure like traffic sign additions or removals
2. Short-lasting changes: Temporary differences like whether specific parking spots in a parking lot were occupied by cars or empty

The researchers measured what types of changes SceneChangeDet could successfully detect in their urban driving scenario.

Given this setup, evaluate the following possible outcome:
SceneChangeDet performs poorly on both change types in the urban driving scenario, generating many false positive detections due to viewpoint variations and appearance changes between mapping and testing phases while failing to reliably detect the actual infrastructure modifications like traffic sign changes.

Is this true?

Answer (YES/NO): NO